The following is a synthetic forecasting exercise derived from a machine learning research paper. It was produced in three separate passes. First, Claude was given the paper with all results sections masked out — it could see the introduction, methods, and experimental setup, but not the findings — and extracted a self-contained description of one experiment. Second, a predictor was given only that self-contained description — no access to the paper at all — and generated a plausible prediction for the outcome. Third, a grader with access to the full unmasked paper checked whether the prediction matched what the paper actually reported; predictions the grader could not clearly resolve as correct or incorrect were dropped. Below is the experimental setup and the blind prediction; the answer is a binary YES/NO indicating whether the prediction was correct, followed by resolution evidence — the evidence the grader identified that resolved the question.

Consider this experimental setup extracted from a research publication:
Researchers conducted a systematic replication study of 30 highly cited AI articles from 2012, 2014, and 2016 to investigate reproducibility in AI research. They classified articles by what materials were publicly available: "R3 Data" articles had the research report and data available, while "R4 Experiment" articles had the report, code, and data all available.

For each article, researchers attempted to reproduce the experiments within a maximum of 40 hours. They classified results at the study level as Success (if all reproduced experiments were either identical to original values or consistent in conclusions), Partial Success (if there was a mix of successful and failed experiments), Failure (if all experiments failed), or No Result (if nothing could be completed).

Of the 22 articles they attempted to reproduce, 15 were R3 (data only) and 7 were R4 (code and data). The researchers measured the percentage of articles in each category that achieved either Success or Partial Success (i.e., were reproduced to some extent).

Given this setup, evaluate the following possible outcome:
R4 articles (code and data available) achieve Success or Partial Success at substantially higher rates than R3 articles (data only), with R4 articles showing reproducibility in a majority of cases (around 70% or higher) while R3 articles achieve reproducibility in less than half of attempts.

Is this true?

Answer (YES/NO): YES